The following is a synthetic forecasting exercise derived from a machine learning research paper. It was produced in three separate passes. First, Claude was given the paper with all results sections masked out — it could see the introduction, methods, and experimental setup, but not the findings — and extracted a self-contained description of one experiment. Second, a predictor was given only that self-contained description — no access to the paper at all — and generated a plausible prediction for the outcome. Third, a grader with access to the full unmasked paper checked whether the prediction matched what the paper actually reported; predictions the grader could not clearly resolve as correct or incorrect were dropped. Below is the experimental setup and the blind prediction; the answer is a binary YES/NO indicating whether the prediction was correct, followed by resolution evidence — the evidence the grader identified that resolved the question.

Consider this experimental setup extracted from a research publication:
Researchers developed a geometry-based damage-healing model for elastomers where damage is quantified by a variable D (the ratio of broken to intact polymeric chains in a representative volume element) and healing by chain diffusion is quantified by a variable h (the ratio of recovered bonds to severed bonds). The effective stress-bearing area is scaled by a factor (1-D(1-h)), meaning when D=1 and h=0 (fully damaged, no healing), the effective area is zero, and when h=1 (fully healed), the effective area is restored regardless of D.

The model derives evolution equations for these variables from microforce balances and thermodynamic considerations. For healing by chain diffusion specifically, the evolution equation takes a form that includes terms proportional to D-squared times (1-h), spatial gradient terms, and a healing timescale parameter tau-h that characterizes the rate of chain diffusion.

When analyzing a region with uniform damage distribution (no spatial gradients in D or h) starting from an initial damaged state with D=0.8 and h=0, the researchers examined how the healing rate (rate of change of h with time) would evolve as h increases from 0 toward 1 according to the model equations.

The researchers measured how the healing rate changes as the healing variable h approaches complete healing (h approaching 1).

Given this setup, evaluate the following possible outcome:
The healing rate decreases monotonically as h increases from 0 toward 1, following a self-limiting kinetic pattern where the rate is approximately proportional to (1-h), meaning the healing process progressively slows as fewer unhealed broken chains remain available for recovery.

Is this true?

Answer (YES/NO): YES